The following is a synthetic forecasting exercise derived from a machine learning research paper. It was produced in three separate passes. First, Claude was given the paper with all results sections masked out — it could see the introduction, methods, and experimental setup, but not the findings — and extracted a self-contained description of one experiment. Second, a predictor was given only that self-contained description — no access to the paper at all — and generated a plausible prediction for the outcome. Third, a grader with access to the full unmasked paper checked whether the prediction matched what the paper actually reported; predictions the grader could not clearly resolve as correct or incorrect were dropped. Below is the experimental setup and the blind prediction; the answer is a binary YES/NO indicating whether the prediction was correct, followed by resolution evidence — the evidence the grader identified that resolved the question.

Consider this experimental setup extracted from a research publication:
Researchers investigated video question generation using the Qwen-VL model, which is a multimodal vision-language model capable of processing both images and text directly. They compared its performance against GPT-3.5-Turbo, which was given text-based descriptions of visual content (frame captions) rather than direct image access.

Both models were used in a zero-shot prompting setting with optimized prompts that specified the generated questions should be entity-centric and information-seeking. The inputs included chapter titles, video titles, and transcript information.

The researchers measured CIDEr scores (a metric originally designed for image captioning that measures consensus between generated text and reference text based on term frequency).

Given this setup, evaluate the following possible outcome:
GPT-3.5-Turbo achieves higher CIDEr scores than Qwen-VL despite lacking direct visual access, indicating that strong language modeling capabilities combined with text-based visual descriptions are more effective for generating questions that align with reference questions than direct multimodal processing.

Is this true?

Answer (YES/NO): YES